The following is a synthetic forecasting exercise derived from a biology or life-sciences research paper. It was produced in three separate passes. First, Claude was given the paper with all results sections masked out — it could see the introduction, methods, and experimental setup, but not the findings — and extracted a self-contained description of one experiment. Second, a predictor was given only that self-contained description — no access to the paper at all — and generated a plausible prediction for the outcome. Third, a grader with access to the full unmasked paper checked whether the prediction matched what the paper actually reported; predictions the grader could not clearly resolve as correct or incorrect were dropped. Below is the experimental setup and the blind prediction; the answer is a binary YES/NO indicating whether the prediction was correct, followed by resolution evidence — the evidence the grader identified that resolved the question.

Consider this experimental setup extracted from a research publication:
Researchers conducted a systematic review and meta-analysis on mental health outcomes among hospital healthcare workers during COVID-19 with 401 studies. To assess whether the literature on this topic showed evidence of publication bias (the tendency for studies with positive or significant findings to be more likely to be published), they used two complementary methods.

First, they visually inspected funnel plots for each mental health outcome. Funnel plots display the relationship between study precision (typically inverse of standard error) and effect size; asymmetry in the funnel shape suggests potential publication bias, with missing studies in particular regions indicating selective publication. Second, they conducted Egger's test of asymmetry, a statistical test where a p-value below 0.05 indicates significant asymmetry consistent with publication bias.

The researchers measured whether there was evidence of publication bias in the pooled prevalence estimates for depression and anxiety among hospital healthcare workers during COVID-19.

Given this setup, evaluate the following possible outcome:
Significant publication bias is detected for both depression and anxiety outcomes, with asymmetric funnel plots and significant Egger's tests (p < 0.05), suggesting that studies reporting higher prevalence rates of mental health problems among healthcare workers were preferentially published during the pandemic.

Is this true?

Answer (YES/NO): YES